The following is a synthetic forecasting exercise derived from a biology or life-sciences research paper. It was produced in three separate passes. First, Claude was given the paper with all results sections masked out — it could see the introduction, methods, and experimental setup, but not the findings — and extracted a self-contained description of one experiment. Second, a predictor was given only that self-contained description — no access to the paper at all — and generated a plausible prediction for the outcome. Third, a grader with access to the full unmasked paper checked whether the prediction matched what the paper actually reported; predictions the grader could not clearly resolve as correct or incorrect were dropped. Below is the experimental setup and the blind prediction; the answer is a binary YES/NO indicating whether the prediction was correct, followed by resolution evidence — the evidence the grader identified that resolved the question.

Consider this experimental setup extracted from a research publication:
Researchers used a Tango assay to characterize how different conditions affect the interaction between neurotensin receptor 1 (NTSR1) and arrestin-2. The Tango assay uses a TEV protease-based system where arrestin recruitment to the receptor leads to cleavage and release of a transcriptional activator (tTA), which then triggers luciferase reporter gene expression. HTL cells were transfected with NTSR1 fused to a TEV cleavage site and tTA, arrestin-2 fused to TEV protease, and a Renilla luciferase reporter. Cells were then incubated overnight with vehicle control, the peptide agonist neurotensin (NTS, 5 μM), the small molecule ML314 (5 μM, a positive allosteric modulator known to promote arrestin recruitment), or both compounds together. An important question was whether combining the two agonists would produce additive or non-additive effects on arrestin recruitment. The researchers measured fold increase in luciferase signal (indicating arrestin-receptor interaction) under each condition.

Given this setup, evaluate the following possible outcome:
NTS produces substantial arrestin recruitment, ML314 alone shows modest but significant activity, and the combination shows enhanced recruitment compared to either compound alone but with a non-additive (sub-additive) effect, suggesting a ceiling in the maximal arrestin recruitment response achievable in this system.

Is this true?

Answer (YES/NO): NO